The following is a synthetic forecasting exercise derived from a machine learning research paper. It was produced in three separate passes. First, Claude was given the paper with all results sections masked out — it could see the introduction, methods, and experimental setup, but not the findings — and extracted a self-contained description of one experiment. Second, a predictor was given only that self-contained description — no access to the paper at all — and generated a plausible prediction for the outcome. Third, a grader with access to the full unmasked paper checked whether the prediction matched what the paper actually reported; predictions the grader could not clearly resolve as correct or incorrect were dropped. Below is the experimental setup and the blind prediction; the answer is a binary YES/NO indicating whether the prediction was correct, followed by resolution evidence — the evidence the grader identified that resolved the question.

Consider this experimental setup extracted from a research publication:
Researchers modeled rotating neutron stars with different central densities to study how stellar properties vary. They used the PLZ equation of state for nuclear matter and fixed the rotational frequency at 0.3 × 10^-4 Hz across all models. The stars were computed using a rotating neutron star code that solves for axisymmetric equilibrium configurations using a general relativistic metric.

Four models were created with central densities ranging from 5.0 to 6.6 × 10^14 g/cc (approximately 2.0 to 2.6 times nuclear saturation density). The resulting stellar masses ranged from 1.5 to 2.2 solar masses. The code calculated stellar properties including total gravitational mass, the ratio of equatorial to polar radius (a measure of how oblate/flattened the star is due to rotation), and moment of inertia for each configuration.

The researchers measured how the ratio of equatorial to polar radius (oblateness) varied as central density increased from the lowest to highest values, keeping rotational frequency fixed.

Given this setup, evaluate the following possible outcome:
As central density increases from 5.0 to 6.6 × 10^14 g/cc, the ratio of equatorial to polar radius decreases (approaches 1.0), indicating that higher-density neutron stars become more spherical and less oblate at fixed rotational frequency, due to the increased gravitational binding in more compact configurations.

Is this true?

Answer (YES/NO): YES